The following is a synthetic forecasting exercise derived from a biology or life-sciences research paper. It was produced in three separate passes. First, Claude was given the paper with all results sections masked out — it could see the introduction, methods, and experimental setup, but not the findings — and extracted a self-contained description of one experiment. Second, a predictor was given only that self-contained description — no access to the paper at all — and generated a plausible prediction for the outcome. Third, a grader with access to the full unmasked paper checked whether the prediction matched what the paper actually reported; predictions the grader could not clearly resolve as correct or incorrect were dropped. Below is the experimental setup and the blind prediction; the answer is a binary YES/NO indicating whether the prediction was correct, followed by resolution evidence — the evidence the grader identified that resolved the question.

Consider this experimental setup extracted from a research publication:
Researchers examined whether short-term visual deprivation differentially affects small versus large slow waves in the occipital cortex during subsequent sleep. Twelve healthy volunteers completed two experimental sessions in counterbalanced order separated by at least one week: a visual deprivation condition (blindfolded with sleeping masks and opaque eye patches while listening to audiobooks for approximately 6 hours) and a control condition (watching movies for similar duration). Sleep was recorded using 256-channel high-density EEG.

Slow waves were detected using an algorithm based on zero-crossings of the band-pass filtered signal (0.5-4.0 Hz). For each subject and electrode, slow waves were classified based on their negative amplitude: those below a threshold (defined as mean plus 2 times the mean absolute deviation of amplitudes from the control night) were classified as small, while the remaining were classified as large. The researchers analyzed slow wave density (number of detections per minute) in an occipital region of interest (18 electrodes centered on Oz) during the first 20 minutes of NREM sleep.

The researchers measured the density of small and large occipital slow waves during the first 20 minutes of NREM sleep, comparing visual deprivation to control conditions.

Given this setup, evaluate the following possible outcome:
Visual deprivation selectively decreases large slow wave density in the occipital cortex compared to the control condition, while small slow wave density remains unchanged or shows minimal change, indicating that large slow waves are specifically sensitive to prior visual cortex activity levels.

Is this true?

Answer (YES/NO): NO